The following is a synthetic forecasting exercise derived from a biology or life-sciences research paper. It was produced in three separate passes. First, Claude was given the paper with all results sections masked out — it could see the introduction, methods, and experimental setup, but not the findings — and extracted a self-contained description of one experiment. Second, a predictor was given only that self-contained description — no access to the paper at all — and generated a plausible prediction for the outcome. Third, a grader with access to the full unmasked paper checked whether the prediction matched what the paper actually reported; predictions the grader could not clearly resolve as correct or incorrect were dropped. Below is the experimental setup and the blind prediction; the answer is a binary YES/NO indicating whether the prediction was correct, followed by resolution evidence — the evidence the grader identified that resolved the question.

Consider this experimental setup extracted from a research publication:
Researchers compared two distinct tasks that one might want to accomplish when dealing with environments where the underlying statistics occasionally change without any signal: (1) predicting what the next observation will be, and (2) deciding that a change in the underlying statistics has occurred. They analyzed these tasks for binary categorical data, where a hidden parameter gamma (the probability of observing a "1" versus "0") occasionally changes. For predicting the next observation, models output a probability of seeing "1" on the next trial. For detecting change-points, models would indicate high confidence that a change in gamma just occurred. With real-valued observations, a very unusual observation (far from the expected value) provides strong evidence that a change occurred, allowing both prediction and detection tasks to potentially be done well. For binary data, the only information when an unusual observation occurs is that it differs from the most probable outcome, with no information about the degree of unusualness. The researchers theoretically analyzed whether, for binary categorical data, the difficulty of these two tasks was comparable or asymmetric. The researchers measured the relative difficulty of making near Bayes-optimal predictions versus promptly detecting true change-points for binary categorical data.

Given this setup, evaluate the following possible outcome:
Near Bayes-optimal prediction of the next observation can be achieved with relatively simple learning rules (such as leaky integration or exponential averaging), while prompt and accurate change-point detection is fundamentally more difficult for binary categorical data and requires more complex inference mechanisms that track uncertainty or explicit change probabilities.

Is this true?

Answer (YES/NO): YES